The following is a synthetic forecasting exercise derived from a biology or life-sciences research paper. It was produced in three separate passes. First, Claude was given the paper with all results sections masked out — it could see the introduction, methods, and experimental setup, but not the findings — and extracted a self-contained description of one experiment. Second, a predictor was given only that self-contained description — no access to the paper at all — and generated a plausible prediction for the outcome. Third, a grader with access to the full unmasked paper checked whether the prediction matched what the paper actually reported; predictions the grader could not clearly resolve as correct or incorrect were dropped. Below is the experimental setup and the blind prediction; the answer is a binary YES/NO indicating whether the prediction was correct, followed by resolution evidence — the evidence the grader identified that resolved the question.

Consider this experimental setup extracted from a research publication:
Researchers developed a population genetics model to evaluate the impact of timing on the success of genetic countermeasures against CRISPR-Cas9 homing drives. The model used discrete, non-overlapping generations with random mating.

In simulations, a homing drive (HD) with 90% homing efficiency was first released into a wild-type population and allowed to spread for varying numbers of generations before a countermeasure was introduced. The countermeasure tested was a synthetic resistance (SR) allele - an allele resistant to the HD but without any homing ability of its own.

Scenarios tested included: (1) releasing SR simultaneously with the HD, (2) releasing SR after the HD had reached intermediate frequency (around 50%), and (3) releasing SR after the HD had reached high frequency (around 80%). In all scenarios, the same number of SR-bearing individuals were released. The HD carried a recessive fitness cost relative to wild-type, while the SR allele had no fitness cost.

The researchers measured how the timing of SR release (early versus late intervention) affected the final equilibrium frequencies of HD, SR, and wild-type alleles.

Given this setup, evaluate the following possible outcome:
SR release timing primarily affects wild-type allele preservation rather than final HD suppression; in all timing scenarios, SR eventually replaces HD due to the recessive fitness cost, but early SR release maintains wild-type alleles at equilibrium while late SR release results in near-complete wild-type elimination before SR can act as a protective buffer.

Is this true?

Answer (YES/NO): NO